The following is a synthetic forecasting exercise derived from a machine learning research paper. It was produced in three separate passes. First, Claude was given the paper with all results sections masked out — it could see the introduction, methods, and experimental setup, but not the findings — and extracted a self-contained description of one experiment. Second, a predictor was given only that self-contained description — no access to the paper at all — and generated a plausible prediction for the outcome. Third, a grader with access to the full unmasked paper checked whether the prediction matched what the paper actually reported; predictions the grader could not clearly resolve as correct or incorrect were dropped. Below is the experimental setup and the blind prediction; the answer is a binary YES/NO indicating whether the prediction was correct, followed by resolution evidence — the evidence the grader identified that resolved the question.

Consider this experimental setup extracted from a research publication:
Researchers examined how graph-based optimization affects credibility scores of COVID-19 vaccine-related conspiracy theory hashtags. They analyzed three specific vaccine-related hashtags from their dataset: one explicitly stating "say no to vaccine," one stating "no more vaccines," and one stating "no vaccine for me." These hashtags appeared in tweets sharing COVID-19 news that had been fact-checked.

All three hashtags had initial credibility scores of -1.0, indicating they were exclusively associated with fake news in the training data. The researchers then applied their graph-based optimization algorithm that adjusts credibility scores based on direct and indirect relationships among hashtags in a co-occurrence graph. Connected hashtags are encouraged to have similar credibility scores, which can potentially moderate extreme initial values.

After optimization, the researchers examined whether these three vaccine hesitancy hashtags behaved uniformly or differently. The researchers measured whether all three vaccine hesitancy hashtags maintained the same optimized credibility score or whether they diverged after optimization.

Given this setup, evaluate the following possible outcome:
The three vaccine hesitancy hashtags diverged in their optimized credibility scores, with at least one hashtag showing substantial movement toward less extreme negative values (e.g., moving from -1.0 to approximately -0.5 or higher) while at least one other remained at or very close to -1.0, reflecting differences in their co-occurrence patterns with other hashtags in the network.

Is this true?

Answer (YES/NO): YES